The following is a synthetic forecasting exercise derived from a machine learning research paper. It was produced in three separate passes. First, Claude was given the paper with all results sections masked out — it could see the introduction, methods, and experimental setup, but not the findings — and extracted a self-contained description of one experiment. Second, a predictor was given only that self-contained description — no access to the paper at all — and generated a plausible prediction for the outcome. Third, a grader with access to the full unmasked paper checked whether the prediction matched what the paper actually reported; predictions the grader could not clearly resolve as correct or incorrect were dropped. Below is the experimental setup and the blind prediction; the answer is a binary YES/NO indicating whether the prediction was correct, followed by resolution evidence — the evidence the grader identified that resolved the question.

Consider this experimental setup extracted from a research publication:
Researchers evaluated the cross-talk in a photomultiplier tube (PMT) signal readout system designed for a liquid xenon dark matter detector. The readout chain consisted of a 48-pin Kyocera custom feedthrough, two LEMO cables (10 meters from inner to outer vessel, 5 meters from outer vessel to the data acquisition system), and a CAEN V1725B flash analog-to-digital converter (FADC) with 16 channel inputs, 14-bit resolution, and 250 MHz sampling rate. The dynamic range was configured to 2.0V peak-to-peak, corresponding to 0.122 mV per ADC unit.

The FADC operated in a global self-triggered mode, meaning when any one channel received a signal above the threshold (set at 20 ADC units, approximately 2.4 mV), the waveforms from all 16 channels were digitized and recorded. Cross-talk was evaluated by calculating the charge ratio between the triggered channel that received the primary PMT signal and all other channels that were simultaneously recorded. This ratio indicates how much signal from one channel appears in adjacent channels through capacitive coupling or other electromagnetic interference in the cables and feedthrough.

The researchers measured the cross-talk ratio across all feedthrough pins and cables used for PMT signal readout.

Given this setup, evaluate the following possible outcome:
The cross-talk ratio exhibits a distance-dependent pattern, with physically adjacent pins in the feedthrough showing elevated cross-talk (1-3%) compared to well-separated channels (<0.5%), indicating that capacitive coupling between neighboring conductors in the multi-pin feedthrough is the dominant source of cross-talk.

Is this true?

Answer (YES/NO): NO